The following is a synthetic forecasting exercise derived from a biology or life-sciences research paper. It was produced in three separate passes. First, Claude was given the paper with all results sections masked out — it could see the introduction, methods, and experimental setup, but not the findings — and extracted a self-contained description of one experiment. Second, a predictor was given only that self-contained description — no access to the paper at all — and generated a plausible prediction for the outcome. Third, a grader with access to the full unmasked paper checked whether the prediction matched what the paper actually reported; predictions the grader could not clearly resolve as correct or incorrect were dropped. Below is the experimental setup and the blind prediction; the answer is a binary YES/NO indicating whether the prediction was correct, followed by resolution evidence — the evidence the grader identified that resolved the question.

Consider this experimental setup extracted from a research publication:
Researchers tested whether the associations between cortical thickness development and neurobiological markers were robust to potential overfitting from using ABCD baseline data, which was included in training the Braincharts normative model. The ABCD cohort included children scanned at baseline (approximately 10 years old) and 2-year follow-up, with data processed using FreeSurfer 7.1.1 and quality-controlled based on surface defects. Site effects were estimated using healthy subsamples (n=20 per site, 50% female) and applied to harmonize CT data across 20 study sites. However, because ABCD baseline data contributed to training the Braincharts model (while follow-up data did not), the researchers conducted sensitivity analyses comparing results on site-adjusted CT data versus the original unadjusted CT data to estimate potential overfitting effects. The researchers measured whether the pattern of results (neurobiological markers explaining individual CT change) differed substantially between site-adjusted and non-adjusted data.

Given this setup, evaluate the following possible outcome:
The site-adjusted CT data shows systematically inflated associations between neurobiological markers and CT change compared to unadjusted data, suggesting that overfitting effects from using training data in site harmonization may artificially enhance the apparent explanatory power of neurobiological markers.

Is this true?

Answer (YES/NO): NO